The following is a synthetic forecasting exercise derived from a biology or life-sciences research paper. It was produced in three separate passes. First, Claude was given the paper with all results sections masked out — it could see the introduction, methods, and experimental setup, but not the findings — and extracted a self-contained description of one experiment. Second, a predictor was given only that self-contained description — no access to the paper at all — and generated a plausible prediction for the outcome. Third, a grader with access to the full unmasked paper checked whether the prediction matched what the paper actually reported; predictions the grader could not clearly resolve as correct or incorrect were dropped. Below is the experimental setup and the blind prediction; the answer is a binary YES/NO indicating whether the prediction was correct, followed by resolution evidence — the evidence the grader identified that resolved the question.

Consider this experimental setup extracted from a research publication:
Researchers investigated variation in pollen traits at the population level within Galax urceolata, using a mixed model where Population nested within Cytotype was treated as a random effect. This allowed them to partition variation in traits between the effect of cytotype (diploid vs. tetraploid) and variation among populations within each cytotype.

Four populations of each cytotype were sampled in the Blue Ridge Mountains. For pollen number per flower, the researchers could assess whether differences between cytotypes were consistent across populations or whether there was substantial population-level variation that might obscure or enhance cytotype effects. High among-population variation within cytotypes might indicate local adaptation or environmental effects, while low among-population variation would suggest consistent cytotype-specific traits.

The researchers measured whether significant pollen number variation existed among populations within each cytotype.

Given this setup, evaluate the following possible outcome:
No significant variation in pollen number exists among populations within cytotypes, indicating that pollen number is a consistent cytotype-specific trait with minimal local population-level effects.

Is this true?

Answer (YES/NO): YES